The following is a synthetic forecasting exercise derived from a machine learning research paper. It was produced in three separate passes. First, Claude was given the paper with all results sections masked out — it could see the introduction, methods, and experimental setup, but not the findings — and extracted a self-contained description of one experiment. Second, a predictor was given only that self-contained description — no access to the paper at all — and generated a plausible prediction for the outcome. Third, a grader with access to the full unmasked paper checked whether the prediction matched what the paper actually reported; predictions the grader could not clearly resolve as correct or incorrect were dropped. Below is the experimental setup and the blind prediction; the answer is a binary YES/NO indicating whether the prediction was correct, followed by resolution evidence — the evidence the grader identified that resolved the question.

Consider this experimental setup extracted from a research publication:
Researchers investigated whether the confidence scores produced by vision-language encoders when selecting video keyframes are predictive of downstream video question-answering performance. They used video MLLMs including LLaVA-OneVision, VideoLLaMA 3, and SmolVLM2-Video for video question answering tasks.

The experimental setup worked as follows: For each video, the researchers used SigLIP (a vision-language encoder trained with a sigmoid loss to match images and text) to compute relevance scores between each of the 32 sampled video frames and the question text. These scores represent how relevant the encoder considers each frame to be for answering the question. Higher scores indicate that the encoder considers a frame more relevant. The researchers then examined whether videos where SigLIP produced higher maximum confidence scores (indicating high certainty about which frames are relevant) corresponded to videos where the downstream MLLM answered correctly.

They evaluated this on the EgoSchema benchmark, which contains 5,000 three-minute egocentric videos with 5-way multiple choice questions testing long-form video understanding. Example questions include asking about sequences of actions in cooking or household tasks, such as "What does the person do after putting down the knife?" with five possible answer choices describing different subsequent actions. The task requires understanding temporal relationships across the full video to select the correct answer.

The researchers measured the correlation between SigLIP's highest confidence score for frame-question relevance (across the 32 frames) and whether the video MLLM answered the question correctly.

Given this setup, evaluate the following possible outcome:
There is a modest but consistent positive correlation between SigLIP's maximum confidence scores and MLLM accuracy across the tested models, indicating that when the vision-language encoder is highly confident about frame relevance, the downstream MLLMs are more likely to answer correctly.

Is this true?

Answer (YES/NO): NO